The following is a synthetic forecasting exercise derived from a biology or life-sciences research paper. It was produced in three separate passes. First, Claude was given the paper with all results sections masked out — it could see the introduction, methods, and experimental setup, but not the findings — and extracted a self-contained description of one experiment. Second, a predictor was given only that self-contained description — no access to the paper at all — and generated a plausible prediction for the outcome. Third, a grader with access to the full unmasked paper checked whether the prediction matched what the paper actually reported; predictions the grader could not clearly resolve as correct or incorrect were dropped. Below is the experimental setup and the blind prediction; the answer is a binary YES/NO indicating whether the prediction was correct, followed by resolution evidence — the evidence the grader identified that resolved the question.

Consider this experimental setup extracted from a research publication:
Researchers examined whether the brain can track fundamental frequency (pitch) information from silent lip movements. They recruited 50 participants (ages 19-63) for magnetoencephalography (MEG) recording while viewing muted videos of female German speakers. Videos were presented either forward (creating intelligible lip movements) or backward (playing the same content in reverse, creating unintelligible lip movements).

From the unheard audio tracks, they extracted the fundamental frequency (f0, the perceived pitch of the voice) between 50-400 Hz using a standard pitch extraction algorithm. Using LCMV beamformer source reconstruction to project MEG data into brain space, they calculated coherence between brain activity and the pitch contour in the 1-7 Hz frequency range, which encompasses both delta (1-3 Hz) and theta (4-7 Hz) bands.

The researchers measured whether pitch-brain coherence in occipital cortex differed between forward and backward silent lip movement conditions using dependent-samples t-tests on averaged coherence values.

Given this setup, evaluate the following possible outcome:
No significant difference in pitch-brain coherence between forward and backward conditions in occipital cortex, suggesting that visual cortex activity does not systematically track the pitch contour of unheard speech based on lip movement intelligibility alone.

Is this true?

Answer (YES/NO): NO